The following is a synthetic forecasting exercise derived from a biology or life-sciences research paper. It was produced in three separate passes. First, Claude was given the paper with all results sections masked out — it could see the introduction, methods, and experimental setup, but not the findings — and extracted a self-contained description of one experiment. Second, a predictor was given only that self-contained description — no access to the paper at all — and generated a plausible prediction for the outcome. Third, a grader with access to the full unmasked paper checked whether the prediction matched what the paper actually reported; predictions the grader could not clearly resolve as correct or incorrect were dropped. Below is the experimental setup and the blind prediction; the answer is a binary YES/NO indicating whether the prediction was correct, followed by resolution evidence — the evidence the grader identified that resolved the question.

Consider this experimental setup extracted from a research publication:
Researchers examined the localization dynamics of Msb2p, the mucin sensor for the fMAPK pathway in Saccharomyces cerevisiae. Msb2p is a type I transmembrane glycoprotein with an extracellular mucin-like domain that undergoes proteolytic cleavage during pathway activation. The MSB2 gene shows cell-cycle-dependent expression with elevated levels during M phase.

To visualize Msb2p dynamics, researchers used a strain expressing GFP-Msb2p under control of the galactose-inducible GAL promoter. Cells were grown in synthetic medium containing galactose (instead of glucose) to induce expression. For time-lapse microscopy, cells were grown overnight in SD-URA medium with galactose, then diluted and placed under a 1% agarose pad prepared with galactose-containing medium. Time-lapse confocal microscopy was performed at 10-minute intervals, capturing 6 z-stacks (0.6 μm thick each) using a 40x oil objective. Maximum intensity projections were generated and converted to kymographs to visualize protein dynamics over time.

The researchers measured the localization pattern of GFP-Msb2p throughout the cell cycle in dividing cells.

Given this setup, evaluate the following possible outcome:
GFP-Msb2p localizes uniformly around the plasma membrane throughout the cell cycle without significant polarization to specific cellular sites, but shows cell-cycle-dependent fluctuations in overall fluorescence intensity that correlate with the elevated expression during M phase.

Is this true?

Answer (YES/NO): NO